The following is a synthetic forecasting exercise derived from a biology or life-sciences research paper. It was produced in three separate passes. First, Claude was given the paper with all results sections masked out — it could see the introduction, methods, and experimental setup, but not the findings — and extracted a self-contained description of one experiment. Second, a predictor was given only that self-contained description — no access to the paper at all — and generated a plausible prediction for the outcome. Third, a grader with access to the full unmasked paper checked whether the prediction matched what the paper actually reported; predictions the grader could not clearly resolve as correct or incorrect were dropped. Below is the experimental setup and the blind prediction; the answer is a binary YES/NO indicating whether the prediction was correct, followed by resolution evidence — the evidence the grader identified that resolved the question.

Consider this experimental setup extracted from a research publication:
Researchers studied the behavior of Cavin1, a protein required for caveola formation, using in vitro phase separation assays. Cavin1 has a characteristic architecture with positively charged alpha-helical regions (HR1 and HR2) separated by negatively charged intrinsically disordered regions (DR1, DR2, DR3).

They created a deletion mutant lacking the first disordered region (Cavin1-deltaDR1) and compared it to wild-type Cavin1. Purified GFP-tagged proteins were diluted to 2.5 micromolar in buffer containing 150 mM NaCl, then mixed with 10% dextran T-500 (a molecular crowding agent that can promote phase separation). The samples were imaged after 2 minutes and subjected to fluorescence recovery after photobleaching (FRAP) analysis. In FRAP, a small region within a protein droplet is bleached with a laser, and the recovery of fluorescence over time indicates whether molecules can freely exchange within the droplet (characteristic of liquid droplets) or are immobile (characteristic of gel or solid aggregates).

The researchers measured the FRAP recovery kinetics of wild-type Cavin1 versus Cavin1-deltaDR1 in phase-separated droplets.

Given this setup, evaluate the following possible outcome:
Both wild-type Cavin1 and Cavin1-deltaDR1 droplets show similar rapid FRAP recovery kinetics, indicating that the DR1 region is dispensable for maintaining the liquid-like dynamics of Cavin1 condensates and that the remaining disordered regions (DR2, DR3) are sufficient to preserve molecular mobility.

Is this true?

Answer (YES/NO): NO